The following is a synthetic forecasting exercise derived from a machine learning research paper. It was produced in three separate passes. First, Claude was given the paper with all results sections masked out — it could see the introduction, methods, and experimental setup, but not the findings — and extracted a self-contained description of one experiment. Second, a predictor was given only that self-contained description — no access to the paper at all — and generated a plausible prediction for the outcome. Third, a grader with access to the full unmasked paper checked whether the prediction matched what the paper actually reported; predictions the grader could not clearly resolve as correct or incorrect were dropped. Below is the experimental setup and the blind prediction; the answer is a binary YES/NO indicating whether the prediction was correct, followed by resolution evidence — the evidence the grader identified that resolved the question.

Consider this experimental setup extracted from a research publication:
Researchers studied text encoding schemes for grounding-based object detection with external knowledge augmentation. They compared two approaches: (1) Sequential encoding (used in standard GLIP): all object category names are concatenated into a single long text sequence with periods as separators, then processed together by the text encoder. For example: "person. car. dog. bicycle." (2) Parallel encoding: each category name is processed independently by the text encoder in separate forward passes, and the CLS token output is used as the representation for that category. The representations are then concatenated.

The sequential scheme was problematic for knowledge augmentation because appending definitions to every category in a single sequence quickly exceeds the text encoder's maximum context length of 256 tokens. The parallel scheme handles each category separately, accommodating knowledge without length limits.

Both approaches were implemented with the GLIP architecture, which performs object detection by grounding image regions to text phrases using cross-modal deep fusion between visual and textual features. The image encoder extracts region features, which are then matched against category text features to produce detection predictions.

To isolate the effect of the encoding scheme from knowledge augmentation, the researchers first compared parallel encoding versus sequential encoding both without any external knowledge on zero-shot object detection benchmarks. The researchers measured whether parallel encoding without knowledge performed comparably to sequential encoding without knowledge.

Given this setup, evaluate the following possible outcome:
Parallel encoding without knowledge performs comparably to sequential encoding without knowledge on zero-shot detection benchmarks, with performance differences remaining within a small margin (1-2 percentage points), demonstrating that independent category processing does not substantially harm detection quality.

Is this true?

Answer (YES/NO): YES